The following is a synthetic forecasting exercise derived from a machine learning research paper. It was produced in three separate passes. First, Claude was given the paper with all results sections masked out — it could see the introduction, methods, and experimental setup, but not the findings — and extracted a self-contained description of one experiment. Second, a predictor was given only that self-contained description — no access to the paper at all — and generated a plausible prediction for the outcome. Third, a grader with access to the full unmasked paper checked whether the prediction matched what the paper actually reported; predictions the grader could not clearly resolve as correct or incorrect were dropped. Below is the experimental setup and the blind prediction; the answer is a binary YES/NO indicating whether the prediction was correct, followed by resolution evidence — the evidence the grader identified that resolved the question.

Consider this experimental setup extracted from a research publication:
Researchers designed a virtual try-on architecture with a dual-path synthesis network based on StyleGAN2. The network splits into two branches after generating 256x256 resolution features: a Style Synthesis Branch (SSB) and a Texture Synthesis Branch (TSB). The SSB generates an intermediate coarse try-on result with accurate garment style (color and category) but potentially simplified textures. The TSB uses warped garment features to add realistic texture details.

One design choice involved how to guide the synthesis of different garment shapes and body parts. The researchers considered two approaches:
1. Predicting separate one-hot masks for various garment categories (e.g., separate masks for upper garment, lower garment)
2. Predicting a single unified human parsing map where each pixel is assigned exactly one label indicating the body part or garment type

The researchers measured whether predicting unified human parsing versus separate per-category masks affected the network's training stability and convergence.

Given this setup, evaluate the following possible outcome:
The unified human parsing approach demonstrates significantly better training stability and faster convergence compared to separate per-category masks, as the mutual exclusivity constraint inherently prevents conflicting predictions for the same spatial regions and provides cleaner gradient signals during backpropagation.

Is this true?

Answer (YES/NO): YES